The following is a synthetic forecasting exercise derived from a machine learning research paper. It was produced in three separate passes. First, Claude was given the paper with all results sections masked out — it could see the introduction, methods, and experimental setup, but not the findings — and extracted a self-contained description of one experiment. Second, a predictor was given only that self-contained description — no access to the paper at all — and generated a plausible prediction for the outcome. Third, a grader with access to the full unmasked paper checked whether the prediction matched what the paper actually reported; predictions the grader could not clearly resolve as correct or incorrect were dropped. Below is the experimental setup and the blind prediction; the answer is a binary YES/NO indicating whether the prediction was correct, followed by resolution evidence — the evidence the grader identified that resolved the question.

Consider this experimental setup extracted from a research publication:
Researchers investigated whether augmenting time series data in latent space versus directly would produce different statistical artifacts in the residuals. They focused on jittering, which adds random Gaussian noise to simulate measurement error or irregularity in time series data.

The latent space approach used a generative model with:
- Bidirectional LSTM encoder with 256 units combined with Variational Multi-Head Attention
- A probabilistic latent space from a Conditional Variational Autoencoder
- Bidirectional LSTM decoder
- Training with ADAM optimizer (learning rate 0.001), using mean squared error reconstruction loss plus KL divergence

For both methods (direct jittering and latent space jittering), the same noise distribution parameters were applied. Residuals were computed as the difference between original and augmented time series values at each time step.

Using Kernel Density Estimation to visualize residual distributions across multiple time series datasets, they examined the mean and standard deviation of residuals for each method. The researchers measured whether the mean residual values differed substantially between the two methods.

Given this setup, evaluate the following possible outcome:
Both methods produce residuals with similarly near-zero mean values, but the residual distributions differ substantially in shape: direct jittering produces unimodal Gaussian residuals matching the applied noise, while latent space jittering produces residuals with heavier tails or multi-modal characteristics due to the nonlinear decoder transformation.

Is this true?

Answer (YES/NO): NO